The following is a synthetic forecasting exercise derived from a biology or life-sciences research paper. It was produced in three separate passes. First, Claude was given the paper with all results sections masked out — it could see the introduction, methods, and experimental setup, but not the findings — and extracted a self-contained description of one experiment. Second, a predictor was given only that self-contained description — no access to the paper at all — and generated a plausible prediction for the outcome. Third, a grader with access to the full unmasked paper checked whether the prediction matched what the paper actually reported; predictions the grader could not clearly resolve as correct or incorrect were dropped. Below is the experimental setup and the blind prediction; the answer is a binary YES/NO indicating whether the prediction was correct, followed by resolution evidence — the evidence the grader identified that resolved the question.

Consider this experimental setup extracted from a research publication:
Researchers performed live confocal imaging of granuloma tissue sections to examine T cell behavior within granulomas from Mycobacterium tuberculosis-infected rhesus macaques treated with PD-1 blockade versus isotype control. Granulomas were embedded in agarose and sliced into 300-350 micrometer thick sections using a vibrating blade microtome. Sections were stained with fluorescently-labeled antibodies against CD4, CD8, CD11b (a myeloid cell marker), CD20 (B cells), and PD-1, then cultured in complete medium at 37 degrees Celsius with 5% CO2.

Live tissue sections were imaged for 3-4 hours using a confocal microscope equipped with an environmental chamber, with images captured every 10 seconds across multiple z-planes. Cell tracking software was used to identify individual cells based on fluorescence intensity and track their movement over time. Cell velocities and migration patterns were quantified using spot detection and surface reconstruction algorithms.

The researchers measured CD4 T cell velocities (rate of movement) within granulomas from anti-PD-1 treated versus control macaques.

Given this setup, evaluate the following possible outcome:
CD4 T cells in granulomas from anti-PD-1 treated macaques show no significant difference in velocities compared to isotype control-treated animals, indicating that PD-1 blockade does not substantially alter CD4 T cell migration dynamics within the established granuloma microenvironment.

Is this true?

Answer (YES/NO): NO